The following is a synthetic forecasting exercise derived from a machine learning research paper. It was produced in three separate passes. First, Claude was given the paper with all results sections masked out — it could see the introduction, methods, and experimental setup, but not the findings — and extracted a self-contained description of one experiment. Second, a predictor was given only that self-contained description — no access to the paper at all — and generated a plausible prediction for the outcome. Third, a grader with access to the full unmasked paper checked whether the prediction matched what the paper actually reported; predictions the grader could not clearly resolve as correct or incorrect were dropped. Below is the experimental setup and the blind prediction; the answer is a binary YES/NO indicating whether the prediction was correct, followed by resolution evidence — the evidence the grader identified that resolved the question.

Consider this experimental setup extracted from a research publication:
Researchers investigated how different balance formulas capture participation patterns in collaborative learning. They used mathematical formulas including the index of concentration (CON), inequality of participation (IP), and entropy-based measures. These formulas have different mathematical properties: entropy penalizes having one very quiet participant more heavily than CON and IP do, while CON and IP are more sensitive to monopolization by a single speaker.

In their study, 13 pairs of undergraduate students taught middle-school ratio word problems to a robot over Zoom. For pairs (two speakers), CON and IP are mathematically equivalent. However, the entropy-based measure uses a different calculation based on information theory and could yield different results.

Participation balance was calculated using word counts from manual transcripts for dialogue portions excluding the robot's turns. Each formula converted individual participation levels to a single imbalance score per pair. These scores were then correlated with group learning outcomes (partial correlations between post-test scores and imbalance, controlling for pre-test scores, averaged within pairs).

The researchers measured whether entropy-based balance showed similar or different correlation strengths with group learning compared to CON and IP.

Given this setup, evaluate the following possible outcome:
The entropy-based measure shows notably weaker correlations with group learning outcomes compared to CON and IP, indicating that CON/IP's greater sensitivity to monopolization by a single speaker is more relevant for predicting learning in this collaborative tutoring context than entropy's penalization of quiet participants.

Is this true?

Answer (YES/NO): NO